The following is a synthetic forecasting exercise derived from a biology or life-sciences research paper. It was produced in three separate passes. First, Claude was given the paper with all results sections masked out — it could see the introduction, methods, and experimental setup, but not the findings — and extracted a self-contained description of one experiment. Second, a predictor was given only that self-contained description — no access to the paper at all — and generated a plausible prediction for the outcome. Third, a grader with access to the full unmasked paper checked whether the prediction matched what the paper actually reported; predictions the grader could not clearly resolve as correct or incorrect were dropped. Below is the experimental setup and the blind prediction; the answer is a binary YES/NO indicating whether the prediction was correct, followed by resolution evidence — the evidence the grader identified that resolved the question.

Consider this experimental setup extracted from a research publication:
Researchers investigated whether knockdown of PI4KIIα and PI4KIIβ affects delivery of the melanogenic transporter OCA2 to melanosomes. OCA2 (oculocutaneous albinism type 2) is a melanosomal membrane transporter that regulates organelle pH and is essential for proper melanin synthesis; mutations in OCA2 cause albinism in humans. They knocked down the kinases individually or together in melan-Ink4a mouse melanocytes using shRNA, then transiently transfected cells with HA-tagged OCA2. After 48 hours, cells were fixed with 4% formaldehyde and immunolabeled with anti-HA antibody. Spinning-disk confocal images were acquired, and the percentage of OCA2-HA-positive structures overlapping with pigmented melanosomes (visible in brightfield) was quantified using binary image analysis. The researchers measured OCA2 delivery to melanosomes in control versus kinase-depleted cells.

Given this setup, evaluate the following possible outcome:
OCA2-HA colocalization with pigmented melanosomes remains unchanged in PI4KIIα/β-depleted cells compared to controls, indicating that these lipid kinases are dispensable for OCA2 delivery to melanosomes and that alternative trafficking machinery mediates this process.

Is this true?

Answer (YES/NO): NO